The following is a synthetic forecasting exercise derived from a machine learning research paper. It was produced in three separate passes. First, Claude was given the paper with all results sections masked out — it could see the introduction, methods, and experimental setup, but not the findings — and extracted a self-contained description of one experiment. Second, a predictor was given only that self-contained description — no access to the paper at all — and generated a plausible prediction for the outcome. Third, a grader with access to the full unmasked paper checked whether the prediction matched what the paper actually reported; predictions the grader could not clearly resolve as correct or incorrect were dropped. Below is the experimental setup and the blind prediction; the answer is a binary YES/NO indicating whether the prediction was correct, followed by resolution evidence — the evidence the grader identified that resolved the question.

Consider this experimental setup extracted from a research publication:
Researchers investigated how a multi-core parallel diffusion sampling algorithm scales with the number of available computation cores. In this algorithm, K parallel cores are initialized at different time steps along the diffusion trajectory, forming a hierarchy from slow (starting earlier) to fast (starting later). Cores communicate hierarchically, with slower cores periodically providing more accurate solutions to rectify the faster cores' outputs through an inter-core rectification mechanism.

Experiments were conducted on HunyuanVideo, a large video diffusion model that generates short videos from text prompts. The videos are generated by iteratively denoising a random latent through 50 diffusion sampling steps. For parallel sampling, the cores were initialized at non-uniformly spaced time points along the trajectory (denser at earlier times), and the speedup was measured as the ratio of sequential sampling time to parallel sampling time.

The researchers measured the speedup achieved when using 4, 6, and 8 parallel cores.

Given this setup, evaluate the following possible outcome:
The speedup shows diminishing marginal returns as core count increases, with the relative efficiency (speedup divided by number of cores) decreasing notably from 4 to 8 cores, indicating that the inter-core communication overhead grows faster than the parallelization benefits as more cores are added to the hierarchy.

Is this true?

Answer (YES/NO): YES